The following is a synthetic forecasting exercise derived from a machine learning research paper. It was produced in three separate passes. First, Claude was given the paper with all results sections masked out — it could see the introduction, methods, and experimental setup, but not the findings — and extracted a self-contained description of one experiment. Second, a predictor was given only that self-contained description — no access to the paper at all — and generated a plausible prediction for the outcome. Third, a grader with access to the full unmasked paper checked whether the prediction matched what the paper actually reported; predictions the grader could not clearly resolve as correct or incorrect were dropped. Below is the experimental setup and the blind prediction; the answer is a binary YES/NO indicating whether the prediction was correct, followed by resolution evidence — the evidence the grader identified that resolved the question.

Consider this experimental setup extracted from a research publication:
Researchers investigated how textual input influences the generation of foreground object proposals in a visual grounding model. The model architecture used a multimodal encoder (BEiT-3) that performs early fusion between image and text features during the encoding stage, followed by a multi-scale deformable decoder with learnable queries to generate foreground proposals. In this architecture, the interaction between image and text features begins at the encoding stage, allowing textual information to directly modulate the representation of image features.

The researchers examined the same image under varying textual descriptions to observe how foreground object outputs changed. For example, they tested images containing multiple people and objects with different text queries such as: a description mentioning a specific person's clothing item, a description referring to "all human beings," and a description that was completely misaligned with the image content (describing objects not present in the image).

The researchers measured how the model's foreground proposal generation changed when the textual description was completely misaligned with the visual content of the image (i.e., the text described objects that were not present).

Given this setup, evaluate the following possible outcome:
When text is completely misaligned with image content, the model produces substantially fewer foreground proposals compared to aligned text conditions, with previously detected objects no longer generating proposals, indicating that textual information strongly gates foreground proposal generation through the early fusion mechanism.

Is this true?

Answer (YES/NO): YES